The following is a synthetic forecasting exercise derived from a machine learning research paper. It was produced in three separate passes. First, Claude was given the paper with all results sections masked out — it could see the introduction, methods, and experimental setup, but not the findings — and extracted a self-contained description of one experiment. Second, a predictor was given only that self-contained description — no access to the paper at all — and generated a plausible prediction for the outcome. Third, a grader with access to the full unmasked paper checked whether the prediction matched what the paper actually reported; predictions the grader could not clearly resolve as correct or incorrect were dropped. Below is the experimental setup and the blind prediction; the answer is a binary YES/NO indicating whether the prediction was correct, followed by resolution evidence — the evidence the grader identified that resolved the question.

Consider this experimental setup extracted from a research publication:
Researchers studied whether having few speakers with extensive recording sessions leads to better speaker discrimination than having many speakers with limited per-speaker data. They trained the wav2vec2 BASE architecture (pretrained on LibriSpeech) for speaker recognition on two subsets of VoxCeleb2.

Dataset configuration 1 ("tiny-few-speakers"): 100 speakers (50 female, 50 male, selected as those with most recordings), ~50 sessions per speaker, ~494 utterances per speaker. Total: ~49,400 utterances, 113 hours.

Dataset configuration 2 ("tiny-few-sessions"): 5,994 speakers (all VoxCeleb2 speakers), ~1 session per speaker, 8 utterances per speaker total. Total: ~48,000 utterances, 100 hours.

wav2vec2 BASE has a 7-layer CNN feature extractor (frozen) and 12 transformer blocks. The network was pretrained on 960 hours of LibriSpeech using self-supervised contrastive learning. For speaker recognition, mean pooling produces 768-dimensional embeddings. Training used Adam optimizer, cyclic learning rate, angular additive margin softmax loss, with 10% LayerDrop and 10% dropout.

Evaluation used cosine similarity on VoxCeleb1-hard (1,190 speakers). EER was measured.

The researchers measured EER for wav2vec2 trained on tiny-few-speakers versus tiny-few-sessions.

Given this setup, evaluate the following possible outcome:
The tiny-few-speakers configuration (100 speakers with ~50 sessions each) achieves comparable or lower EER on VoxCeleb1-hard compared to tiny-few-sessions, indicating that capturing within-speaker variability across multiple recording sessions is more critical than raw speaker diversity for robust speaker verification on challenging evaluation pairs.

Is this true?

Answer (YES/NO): YES